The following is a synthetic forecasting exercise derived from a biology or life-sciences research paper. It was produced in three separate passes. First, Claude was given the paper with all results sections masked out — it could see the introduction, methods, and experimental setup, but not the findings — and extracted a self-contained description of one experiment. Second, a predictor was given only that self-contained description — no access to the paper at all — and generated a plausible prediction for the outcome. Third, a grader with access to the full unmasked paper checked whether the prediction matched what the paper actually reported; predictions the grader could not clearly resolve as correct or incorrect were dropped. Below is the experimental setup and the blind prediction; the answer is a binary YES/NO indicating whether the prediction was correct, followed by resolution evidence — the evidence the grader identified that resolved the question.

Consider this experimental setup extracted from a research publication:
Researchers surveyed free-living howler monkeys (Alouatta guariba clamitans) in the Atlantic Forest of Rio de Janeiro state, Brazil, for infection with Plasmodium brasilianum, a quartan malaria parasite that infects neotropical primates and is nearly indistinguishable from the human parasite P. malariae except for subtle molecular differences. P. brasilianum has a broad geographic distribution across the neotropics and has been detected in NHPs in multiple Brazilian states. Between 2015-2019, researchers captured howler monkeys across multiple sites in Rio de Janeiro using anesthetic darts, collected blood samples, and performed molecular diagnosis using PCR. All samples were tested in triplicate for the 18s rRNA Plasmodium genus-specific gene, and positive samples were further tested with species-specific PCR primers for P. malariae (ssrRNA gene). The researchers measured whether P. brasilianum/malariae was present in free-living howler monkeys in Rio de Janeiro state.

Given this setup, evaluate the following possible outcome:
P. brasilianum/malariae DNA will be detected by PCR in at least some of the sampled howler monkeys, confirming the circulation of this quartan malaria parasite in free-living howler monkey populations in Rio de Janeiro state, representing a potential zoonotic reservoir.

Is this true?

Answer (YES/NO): YES